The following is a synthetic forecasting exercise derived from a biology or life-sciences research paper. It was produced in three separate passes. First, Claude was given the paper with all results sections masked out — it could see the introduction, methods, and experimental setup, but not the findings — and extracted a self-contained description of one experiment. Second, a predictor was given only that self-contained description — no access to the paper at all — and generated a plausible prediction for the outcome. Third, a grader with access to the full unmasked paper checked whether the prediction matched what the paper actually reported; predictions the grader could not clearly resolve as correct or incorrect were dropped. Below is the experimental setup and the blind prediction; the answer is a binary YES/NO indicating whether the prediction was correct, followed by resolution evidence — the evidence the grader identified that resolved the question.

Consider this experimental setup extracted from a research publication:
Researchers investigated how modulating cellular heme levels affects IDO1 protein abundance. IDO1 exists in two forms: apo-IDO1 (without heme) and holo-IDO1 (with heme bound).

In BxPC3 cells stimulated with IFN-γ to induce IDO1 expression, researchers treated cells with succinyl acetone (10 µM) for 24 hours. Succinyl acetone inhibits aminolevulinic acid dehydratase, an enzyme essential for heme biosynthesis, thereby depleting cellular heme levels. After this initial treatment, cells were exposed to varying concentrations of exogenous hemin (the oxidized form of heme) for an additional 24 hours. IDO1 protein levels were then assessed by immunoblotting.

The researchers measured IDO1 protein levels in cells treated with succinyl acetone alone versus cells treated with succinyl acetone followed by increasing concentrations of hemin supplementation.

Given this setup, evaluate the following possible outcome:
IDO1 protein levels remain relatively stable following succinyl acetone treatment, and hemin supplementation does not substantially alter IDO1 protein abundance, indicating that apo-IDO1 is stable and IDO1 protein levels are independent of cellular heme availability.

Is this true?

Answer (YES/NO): NO